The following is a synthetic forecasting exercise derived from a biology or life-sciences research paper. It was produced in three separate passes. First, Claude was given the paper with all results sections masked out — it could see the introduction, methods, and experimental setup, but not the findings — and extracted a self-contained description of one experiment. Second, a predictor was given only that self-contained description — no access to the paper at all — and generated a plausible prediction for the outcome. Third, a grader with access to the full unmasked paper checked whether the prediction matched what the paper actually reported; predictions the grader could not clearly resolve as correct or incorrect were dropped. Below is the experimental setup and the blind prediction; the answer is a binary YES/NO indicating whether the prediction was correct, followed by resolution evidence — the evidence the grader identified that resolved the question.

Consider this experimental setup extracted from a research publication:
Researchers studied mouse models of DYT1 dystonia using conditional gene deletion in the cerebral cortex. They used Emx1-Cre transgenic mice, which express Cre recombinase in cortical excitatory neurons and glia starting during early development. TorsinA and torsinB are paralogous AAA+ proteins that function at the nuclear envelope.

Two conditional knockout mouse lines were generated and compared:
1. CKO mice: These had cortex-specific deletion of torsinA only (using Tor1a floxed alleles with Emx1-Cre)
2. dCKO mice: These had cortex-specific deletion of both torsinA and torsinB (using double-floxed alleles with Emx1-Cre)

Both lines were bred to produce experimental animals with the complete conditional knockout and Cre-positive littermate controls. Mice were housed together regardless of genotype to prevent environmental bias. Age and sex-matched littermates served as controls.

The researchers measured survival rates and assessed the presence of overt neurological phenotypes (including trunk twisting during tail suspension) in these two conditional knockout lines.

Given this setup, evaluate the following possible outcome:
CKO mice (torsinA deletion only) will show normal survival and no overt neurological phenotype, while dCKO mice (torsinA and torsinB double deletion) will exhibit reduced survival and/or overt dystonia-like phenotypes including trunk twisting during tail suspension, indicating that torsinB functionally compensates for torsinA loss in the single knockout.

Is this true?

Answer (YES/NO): NO